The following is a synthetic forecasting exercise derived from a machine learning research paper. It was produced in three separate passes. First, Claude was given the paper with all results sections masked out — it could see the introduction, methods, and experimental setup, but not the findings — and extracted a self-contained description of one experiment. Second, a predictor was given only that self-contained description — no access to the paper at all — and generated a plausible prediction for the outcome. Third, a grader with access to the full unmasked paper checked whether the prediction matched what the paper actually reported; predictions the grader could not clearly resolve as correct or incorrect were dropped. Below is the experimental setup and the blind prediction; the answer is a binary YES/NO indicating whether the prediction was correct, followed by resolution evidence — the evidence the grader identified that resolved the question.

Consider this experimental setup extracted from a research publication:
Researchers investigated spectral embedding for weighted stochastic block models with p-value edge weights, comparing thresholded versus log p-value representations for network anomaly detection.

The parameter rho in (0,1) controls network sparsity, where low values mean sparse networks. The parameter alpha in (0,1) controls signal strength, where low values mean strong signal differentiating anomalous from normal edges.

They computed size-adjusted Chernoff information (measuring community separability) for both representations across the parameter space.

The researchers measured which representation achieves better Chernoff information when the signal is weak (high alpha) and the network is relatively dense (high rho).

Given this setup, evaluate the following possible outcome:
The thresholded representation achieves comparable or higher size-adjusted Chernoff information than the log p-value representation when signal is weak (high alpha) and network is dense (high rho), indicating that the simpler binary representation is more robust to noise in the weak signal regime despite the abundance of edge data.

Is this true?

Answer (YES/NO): NO